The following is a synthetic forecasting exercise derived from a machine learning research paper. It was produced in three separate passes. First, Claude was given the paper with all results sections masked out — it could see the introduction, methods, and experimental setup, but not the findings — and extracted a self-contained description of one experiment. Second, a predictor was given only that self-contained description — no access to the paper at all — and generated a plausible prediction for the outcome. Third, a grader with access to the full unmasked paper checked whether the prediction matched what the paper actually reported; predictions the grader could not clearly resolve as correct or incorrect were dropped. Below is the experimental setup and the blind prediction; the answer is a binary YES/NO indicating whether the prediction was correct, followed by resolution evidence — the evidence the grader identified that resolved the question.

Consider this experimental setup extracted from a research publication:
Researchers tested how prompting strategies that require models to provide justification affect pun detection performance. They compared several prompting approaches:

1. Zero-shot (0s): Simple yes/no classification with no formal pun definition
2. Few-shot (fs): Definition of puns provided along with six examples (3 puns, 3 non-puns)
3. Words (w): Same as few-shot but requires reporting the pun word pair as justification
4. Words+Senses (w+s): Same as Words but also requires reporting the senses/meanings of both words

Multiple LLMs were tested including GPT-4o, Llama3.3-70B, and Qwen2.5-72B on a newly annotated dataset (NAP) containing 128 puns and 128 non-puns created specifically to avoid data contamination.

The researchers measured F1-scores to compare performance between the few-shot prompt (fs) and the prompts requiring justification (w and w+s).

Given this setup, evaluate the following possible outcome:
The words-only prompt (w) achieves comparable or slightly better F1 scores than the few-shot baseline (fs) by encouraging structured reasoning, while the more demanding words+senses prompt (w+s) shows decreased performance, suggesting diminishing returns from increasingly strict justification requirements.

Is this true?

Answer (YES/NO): NO